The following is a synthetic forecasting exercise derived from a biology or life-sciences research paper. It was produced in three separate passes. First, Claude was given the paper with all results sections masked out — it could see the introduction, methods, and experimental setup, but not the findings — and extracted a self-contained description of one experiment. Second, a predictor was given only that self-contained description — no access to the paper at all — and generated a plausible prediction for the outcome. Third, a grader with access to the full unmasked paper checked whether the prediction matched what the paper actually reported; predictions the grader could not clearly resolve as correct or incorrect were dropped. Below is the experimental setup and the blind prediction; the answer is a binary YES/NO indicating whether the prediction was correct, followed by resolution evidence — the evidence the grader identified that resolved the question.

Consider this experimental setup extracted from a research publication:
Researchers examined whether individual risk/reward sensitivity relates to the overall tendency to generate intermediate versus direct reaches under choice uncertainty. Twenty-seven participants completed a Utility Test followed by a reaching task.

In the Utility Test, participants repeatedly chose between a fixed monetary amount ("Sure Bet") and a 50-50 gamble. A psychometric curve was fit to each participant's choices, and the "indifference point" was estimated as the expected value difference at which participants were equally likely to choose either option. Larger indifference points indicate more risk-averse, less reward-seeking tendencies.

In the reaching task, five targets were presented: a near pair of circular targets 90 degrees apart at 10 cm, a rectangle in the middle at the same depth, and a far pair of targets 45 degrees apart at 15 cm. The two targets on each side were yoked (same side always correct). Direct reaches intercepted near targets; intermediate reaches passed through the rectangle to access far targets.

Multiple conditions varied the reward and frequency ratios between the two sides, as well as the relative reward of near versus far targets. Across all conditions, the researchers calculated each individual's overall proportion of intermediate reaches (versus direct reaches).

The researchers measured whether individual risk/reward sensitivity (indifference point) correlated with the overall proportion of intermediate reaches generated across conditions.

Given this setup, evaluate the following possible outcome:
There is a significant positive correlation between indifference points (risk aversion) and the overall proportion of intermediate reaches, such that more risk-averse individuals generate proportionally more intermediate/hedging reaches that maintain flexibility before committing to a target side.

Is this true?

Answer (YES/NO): NO